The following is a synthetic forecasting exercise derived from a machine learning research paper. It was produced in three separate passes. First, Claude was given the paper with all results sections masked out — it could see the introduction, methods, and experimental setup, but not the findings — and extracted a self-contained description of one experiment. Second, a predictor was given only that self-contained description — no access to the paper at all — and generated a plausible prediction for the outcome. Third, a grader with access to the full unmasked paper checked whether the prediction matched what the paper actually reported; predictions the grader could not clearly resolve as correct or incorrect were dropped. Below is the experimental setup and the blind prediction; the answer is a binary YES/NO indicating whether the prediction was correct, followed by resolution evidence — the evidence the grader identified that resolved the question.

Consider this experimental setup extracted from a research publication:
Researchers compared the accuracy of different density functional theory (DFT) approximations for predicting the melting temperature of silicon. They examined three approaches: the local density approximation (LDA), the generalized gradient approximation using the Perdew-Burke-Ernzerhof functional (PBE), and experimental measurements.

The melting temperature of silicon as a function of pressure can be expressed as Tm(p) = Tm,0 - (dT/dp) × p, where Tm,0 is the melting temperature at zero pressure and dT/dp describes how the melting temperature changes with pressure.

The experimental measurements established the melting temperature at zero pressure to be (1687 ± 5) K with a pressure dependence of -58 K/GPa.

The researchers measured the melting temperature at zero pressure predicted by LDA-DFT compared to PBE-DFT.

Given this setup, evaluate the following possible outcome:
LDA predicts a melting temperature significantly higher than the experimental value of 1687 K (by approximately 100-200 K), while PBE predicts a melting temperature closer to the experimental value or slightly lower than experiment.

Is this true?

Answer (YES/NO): NO